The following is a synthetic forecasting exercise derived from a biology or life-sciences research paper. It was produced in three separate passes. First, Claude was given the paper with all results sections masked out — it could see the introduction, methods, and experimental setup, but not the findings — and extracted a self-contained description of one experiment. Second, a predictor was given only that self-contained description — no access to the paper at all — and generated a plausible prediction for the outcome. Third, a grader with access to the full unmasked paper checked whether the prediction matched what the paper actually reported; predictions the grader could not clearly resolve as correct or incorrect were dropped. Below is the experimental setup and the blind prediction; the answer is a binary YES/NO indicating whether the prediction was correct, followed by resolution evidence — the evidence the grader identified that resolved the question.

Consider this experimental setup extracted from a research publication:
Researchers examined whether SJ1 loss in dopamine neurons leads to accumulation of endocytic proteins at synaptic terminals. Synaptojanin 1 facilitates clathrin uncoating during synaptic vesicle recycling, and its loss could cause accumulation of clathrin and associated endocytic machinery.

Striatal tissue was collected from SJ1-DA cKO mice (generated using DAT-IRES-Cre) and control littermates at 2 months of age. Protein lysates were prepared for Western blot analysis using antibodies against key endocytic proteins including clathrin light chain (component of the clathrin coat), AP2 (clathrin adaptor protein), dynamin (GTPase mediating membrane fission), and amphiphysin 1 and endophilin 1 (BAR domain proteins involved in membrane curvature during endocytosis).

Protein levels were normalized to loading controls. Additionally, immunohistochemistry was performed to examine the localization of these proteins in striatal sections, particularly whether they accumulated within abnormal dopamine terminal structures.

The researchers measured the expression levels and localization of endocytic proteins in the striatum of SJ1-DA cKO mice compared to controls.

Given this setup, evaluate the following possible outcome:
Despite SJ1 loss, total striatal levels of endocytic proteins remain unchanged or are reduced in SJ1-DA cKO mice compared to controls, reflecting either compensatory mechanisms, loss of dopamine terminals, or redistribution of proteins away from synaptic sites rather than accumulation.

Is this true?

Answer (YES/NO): YES